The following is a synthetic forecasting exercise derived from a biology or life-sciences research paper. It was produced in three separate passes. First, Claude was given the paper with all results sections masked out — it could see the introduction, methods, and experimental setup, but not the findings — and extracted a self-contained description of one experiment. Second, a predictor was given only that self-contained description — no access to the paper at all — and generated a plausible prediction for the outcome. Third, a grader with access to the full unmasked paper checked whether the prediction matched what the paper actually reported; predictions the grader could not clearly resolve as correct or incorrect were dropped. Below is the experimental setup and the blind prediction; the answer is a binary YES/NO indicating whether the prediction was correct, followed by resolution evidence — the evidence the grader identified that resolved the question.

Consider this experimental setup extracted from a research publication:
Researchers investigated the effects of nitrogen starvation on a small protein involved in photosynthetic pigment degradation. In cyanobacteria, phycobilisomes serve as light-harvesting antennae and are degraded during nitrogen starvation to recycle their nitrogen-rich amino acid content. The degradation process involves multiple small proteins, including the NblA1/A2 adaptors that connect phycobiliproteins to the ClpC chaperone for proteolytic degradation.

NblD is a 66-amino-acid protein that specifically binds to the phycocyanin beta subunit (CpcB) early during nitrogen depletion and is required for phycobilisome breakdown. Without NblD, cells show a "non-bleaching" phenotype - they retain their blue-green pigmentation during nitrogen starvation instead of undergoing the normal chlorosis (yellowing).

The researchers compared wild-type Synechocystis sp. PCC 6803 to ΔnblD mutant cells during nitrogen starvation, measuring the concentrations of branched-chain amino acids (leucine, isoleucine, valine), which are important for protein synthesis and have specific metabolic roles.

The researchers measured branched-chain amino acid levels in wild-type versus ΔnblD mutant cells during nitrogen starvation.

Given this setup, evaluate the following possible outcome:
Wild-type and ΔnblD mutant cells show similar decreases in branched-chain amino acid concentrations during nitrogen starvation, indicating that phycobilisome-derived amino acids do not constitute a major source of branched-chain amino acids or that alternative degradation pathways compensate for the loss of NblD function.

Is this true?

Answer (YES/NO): NO